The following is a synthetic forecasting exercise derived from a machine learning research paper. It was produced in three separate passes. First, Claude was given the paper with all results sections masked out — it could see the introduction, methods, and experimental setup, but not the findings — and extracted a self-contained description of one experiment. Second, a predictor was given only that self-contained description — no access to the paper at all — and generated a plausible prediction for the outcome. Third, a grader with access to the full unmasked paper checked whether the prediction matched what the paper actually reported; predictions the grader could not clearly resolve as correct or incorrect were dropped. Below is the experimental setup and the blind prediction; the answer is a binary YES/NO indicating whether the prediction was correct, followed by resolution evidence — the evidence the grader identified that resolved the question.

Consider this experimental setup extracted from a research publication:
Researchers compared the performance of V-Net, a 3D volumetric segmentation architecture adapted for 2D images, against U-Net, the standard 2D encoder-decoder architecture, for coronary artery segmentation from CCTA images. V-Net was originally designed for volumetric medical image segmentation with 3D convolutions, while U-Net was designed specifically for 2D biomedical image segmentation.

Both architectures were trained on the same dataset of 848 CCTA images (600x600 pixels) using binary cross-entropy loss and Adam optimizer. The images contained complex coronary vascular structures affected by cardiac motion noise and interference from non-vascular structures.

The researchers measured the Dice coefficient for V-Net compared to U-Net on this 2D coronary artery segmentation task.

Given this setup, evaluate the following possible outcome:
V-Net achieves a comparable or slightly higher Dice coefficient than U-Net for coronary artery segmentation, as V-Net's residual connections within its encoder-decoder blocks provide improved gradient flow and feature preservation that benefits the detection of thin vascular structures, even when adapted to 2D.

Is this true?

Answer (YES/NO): NO